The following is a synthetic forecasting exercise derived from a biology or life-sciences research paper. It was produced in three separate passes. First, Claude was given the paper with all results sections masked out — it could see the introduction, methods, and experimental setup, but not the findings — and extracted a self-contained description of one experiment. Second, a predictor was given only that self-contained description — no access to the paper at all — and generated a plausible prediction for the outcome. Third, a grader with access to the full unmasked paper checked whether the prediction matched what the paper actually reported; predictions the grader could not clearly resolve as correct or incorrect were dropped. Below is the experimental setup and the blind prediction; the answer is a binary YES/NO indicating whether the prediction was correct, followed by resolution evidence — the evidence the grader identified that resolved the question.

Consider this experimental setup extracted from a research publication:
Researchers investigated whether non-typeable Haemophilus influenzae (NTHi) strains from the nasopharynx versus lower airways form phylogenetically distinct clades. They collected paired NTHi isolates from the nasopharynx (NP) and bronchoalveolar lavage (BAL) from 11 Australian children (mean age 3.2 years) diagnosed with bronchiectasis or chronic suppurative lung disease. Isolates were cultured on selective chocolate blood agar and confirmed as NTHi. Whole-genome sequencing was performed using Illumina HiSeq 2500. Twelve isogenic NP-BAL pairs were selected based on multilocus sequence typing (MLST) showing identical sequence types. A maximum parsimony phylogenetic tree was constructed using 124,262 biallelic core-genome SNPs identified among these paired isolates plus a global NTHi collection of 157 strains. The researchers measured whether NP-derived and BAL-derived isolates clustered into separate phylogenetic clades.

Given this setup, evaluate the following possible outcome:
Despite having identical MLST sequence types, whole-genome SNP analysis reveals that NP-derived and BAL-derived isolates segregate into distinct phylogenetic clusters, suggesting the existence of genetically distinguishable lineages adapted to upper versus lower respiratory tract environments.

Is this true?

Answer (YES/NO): NO